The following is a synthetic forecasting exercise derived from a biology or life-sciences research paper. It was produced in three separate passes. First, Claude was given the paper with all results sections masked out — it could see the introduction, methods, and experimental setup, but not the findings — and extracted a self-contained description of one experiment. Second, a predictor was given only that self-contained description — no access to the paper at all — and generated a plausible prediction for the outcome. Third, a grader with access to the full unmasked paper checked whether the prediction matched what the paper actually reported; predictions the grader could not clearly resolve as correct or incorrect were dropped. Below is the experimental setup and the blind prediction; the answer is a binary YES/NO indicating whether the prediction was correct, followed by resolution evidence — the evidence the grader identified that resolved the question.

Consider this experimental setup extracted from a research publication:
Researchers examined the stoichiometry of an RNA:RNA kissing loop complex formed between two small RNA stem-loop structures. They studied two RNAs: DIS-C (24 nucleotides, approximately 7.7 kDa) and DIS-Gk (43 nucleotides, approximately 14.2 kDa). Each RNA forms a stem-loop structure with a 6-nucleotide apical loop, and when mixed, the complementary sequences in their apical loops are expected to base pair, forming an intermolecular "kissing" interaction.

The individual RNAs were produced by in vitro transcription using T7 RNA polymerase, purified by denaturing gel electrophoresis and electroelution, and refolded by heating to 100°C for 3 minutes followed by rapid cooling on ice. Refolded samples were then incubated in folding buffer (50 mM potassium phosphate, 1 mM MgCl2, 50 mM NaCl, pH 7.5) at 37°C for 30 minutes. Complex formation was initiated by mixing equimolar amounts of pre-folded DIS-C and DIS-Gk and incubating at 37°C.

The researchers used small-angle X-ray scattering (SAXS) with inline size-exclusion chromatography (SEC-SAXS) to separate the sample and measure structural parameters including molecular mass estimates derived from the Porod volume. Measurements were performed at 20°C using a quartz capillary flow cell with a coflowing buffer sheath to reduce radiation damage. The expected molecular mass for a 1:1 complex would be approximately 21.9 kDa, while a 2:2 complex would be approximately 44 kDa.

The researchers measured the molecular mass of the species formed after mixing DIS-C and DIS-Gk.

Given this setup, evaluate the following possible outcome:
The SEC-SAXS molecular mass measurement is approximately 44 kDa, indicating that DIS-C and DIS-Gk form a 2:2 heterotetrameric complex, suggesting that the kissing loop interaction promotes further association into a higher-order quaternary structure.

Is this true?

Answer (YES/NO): NO